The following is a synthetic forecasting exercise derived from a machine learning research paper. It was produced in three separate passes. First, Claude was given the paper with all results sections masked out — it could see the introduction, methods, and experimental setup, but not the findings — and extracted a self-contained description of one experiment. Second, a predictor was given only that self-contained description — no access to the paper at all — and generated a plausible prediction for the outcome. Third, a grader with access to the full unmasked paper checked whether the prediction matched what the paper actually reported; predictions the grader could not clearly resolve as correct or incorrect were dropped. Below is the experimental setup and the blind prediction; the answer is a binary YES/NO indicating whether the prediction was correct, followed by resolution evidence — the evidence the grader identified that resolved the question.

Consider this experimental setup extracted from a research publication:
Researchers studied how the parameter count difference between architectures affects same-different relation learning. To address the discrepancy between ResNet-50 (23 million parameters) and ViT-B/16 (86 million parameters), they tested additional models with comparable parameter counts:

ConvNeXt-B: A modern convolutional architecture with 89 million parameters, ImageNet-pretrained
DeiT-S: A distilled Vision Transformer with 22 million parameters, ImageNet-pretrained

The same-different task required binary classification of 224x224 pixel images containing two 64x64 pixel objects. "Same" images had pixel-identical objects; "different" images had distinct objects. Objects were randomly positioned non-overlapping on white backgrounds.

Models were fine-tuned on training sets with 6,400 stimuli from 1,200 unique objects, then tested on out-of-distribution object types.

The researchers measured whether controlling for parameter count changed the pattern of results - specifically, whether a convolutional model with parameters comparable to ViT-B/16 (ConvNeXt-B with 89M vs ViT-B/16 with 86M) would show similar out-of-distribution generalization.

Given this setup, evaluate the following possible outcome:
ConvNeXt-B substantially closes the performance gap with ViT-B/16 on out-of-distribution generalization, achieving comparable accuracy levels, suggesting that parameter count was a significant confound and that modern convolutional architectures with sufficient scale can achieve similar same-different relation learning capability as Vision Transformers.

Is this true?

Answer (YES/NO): NO